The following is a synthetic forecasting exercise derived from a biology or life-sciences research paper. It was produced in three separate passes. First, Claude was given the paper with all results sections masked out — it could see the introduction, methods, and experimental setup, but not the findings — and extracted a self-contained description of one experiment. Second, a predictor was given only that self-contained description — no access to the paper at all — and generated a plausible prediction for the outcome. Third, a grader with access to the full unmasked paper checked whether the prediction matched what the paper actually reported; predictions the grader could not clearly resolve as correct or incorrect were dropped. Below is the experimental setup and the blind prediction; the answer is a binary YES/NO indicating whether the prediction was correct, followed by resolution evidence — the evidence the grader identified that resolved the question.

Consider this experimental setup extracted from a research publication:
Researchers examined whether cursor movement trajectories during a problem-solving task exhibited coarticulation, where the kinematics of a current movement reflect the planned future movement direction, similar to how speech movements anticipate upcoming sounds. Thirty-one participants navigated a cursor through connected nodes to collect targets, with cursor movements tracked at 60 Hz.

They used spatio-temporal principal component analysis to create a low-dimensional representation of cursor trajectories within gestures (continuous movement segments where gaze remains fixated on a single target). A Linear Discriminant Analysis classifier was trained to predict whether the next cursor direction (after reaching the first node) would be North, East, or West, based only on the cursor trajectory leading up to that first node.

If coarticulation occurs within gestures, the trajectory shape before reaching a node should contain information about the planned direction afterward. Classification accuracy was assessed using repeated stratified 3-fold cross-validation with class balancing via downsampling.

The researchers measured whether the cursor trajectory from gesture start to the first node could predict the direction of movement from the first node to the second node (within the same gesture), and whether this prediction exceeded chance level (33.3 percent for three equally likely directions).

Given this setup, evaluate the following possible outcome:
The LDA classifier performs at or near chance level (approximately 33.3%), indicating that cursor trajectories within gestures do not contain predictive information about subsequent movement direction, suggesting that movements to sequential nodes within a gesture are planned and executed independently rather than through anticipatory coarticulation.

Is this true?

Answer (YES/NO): NO